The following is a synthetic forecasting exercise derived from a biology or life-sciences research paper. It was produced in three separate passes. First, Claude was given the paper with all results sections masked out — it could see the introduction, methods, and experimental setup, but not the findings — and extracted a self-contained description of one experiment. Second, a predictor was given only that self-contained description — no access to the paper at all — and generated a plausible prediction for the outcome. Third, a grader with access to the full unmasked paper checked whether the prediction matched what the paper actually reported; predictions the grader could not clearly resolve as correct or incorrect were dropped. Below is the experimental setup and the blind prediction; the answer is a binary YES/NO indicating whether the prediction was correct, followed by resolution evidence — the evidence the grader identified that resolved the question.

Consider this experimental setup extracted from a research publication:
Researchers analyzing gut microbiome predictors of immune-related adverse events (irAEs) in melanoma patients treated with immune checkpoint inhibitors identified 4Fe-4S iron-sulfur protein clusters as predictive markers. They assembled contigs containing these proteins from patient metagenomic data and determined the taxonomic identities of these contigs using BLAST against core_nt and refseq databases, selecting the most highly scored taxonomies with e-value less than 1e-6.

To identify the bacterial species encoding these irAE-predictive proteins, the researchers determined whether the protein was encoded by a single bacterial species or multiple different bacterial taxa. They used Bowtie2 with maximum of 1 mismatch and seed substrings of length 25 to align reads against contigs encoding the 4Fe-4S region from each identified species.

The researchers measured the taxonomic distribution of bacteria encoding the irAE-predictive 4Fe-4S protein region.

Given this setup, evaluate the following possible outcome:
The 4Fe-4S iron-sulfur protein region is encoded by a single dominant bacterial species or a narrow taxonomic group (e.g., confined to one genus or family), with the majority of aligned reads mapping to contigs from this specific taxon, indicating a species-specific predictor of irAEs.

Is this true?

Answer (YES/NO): NO